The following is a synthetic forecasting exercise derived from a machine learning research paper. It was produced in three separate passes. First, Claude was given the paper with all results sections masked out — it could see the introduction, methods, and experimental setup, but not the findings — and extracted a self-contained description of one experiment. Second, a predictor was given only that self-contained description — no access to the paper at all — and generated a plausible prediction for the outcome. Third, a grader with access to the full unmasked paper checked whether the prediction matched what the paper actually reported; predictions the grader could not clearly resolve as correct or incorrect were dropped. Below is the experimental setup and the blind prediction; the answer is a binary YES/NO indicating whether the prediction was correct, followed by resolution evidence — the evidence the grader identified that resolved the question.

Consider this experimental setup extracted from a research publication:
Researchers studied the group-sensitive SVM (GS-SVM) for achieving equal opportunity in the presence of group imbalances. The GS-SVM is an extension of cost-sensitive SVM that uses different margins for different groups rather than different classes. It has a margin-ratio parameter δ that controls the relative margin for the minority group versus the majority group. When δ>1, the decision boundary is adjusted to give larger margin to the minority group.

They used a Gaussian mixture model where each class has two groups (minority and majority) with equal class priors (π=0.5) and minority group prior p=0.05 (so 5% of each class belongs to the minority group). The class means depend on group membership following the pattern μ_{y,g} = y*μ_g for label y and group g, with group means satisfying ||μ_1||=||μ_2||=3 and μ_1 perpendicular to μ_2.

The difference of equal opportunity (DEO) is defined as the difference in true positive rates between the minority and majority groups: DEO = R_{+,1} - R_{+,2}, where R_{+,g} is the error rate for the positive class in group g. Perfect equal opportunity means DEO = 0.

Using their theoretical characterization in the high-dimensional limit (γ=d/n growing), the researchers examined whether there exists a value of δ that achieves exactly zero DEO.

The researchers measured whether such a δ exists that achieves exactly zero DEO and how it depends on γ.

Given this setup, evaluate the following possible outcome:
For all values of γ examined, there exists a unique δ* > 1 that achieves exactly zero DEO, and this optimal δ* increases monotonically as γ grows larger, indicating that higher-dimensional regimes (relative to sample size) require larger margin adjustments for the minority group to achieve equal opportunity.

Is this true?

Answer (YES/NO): YES